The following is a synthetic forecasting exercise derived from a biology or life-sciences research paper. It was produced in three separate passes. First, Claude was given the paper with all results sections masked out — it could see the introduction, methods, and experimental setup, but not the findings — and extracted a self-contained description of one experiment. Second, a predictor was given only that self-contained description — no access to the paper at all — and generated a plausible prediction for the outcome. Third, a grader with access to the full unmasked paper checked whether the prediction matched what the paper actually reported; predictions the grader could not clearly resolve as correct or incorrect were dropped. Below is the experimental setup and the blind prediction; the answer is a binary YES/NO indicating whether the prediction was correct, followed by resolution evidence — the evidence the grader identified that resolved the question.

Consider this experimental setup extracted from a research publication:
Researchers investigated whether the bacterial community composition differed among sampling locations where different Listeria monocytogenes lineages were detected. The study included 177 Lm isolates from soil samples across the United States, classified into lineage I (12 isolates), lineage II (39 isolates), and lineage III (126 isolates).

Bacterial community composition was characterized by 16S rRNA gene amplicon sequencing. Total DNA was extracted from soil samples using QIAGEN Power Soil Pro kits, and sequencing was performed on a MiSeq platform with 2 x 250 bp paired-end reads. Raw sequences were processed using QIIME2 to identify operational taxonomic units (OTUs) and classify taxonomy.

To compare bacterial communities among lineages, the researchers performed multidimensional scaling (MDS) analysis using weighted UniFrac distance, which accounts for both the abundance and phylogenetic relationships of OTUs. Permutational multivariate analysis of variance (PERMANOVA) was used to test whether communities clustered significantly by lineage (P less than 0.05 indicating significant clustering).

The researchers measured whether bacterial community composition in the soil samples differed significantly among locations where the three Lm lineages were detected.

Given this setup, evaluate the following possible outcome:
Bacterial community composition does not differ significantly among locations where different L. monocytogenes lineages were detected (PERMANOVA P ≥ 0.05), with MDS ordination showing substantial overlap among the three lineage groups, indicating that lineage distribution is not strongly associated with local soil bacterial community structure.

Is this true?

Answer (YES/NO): NO